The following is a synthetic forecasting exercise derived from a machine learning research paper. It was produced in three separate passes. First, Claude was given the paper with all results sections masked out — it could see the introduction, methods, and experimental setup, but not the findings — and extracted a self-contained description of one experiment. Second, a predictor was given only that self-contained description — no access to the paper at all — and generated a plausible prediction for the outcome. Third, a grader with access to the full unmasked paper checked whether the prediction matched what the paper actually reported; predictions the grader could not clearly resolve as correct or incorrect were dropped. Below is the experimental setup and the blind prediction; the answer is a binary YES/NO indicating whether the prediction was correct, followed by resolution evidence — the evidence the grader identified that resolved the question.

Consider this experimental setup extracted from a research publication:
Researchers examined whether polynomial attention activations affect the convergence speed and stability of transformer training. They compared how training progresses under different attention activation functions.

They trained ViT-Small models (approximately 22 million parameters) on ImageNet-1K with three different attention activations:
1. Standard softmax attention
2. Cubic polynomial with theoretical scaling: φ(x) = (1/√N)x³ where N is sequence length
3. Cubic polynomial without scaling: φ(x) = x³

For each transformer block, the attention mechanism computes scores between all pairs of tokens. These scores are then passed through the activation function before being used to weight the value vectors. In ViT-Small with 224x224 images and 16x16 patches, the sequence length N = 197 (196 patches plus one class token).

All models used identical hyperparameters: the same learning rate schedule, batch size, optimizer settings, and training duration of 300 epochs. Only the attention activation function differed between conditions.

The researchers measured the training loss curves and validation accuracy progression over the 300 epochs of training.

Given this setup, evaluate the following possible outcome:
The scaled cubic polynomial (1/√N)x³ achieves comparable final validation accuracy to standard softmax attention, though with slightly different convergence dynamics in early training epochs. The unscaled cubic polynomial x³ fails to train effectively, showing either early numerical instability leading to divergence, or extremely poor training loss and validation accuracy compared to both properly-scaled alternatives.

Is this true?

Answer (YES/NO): NO